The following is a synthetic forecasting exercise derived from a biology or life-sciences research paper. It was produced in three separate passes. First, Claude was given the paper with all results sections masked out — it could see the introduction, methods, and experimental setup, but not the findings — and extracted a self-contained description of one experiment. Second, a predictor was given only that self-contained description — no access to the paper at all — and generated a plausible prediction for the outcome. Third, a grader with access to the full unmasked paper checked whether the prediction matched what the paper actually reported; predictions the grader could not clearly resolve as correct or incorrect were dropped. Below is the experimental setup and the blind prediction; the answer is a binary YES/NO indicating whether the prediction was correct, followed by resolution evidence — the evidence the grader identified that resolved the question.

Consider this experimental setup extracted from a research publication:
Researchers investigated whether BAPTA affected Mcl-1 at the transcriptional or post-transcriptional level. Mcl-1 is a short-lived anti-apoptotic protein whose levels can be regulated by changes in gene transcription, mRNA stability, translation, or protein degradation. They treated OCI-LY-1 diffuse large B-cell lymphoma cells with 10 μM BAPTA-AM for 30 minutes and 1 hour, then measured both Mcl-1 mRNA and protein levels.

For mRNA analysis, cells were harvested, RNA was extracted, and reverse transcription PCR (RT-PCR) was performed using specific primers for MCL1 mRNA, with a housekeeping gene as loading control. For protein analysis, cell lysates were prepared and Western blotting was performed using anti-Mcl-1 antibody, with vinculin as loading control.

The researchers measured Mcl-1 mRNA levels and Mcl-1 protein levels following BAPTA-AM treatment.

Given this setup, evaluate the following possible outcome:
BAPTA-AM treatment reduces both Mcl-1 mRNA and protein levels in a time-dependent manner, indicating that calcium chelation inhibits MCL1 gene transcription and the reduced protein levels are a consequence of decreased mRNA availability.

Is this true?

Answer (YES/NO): NO